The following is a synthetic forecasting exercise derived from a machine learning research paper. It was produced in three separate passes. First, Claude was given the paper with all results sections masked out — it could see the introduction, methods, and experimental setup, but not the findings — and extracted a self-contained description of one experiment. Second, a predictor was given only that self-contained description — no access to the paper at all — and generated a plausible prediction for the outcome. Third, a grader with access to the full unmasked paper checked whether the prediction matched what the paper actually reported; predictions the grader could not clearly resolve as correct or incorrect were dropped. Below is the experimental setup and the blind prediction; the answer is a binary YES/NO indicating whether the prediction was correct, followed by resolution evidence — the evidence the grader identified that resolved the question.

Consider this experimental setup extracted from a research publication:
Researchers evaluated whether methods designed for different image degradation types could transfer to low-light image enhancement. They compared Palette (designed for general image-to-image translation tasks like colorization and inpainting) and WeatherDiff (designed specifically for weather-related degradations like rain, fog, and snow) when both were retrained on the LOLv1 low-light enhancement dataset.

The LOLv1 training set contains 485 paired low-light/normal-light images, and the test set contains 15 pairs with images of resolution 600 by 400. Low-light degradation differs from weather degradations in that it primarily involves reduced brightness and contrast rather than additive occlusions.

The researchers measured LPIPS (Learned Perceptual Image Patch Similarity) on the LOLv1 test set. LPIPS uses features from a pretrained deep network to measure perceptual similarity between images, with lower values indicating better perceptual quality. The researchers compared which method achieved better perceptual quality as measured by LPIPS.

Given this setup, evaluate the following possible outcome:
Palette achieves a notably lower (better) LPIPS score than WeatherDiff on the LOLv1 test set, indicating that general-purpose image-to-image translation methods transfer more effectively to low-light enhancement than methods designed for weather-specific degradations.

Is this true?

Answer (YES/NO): NO